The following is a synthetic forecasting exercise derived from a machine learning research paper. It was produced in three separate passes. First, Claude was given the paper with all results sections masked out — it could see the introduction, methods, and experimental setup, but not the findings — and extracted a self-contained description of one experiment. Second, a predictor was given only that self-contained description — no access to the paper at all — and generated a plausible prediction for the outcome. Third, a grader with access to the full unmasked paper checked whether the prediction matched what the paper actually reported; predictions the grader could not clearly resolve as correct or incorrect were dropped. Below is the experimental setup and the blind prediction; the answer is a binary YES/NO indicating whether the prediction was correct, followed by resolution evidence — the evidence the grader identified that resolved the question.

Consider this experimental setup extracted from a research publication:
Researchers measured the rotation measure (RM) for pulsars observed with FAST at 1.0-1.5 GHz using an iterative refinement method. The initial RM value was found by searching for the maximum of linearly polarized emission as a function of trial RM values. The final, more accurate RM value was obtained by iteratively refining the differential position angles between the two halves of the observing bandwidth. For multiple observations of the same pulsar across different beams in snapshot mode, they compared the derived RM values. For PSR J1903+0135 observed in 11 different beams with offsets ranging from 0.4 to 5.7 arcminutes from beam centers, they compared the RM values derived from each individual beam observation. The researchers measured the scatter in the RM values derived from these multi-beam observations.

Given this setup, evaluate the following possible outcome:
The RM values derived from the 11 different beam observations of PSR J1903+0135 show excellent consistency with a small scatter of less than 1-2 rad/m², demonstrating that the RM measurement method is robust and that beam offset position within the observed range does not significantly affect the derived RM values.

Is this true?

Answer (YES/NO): NO